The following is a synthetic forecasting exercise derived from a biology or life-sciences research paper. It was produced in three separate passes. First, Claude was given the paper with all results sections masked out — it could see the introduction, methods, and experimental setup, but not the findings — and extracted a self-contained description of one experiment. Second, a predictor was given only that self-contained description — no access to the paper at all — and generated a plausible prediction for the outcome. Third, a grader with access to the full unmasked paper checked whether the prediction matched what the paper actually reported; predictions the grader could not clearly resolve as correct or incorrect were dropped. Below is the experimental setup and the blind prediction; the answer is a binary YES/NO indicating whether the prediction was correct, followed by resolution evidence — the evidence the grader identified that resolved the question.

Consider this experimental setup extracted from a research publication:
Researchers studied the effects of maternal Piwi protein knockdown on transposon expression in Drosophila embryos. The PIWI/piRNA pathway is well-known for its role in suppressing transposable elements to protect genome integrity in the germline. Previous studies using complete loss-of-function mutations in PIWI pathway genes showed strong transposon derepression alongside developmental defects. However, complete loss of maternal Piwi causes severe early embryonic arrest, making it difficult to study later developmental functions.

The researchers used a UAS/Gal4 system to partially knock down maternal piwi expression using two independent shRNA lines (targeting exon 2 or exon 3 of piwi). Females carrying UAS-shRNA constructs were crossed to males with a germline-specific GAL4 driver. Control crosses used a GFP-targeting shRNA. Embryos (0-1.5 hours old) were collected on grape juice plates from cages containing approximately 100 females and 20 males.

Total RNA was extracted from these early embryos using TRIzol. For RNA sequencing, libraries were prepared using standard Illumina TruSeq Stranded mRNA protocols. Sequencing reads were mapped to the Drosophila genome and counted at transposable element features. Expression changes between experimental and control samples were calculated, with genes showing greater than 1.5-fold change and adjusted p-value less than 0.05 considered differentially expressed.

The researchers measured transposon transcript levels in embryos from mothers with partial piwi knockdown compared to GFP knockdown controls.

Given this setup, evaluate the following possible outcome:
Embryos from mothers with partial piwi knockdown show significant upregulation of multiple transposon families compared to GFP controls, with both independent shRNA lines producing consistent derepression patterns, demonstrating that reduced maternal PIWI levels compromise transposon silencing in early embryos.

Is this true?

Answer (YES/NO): NO